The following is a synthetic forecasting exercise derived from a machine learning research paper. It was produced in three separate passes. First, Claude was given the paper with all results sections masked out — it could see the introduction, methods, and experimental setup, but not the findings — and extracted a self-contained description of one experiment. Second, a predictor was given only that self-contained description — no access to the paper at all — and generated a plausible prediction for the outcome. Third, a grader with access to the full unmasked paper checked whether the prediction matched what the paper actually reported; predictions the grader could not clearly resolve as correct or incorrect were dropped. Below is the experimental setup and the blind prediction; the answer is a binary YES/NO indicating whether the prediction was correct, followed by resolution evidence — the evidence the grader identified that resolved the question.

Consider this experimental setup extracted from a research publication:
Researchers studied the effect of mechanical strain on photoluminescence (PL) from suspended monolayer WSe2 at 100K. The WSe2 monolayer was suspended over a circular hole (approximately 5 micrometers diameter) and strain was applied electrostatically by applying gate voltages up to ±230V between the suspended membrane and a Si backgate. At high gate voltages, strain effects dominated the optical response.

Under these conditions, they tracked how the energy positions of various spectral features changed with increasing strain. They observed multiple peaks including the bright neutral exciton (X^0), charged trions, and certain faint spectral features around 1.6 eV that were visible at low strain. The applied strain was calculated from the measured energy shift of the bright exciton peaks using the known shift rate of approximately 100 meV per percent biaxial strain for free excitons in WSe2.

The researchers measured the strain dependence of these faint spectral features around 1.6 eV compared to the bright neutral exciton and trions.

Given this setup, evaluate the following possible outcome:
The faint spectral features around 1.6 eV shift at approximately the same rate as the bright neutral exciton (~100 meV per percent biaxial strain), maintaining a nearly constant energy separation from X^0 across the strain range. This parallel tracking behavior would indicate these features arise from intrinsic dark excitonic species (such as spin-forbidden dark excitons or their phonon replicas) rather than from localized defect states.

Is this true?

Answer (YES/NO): NO